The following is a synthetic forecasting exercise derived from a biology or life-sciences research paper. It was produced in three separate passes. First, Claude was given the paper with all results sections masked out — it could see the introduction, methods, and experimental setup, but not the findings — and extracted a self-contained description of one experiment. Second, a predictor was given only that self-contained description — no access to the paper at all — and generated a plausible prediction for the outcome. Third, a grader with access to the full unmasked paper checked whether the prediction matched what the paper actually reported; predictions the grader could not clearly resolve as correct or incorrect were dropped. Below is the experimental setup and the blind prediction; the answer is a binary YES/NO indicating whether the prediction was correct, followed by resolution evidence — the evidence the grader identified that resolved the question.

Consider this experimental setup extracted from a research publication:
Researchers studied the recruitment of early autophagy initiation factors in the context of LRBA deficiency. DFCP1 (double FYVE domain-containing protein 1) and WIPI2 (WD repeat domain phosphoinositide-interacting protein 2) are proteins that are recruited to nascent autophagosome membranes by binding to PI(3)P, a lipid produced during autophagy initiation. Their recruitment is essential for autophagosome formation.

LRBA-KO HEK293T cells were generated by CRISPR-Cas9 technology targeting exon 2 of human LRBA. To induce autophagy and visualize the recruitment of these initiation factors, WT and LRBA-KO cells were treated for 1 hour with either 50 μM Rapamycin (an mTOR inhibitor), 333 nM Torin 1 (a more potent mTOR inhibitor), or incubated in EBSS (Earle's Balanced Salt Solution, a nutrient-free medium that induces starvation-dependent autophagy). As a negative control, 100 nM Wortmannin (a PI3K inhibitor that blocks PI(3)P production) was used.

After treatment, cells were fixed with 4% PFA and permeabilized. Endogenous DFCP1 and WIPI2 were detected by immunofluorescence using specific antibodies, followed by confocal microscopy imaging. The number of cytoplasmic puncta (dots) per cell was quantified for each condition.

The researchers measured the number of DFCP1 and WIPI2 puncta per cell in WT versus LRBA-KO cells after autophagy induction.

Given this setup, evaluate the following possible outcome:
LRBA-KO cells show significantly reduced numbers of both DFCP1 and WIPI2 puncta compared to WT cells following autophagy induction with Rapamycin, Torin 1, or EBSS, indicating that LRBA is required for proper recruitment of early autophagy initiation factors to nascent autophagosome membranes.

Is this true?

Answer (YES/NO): YES